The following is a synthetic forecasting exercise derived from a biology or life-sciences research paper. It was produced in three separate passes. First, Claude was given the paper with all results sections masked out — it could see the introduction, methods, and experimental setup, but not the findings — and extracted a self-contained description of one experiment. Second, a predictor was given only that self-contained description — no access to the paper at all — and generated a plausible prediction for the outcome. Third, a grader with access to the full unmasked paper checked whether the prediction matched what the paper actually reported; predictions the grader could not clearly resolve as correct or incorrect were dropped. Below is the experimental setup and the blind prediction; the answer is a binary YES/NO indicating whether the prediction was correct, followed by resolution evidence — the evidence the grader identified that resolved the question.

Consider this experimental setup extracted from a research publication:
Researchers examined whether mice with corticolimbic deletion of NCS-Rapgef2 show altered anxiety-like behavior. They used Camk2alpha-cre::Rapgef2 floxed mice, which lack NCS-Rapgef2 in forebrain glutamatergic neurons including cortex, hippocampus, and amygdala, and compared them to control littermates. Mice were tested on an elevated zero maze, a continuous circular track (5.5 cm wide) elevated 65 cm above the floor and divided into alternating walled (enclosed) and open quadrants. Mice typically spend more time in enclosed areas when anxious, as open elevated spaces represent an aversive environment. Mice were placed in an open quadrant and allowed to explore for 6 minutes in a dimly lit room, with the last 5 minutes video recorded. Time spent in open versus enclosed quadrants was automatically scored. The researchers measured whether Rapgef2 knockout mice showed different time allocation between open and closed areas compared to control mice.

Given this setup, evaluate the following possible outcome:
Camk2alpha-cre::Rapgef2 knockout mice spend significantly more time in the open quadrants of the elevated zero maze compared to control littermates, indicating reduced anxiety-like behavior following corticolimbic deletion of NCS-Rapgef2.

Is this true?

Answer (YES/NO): NO